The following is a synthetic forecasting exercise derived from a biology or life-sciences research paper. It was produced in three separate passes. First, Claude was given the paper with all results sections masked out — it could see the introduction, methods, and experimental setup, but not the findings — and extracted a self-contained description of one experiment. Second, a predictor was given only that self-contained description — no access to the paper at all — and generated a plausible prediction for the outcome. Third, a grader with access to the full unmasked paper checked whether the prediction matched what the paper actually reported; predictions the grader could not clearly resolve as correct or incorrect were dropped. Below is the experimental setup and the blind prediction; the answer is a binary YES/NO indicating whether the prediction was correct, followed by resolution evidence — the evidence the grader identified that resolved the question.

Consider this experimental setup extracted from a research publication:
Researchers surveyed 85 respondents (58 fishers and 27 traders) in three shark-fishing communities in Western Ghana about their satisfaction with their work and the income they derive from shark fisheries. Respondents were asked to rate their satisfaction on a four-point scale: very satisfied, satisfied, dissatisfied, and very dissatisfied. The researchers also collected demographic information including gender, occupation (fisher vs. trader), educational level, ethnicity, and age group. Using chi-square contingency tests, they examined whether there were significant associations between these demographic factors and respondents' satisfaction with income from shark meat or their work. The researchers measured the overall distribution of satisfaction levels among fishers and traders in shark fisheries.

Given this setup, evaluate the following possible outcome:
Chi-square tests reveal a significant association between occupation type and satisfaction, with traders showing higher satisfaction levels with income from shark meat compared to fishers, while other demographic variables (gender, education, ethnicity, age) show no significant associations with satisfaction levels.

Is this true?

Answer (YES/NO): YES